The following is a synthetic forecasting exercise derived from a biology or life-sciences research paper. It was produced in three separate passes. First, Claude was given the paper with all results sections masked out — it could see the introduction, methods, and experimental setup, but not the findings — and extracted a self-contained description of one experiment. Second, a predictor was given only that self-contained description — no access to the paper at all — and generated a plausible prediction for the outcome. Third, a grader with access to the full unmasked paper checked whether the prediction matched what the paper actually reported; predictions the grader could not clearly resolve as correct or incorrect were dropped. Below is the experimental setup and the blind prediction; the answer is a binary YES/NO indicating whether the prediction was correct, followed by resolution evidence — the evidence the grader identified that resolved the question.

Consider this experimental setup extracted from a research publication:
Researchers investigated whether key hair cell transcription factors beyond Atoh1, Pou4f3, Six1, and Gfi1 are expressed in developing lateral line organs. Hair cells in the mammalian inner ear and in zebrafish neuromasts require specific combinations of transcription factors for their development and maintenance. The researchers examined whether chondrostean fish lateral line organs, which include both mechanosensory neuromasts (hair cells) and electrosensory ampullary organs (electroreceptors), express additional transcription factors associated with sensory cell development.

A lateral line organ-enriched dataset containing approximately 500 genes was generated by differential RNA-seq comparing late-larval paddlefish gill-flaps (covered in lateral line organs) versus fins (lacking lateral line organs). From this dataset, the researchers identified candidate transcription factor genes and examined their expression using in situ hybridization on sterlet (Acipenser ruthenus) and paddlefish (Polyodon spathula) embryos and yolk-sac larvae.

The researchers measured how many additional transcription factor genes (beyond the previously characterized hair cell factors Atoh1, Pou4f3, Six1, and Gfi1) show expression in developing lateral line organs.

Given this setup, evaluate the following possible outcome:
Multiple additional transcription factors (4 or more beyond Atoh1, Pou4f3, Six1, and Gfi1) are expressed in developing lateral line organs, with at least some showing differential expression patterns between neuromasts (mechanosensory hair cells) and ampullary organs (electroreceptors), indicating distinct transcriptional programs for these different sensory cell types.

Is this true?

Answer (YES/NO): YES